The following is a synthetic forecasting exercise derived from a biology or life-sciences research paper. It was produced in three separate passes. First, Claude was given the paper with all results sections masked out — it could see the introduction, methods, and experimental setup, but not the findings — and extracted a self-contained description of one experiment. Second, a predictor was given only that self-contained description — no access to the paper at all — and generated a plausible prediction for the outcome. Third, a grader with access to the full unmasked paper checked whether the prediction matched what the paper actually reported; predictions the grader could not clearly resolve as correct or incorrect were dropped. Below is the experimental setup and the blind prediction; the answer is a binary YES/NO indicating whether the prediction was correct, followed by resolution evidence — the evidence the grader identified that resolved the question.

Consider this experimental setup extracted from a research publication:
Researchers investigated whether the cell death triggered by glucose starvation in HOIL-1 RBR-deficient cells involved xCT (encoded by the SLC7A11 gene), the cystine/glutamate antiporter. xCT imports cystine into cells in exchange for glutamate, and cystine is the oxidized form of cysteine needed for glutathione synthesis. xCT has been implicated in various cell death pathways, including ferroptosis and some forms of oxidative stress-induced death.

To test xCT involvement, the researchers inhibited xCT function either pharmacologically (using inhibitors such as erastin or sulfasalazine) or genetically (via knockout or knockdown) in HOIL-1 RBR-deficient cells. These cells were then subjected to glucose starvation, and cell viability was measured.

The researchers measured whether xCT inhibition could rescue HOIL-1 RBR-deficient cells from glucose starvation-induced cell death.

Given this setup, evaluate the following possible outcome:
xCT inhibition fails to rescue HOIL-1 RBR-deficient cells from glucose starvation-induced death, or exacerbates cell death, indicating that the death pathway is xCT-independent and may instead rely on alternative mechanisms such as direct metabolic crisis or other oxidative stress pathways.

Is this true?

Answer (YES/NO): NO